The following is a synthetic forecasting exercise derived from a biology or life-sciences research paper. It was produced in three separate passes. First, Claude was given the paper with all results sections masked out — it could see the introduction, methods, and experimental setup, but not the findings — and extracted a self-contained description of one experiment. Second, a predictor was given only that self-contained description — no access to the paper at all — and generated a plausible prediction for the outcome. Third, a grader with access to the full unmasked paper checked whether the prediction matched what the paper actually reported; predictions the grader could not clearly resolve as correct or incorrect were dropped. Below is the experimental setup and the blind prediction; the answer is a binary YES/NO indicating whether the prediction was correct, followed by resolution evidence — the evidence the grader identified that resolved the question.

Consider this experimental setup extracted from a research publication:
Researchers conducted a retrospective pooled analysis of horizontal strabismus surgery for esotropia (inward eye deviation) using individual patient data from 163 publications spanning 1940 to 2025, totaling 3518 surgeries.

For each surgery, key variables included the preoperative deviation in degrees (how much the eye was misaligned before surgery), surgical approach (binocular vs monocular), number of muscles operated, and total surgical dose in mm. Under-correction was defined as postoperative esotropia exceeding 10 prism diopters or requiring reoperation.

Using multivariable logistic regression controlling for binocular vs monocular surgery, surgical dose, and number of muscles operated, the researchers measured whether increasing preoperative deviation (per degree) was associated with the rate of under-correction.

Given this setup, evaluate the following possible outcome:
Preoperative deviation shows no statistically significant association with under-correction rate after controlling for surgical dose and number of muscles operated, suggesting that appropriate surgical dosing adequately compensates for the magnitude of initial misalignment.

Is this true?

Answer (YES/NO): NO